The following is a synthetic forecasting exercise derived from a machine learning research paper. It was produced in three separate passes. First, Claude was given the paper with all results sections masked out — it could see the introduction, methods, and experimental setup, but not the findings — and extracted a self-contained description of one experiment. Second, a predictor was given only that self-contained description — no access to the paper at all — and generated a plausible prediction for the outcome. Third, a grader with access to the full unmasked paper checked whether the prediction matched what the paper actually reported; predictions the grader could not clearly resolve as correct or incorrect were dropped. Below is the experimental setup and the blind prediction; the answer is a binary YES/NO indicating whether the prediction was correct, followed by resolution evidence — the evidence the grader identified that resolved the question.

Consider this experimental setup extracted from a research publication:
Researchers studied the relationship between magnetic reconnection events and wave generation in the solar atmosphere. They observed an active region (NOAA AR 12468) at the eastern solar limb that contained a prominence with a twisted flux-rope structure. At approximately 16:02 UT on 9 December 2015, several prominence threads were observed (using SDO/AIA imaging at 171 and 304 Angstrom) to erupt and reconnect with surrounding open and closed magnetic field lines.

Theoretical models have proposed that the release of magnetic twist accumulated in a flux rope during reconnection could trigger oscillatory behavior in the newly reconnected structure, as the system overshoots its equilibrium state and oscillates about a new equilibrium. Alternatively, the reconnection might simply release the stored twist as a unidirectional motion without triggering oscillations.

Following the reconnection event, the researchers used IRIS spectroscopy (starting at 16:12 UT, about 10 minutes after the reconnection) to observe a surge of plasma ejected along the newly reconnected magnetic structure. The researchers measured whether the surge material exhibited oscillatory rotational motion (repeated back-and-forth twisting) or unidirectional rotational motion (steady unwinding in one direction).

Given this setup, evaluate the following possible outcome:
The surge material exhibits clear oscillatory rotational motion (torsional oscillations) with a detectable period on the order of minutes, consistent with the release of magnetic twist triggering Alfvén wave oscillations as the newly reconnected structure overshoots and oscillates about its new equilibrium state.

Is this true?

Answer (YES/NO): YES